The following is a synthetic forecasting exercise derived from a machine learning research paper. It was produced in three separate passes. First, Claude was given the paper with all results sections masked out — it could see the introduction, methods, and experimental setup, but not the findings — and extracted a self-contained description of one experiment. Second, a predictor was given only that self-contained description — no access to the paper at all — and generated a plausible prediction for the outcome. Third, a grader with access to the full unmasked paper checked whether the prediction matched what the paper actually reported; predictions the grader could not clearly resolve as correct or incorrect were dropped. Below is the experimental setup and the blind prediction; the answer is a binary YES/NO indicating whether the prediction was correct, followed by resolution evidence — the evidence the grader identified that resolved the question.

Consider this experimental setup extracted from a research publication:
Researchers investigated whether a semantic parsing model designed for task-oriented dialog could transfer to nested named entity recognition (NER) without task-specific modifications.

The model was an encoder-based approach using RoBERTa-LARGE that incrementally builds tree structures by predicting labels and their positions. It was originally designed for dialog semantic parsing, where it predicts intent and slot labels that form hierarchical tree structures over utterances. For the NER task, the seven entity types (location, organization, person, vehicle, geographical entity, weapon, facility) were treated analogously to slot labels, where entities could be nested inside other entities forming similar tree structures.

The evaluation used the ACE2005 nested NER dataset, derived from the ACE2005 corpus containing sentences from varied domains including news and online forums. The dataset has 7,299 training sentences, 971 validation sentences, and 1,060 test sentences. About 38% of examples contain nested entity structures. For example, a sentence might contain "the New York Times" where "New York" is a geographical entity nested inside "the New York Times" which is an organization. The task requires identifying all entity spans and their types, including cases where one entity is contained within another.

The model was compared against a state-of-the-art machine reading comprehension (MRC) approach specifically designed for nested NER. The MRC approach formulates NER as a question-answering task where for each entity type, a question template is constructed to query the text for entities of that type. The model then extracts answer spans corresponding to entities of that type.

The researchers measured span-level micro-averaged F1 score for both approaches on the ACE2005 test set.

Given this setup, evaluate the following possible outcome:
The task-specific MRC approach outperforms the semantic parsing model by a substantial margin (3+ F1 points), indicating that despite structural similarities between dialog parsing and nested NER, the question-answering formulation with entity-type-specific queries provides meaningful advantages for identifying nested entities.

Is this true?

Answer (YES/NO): NO